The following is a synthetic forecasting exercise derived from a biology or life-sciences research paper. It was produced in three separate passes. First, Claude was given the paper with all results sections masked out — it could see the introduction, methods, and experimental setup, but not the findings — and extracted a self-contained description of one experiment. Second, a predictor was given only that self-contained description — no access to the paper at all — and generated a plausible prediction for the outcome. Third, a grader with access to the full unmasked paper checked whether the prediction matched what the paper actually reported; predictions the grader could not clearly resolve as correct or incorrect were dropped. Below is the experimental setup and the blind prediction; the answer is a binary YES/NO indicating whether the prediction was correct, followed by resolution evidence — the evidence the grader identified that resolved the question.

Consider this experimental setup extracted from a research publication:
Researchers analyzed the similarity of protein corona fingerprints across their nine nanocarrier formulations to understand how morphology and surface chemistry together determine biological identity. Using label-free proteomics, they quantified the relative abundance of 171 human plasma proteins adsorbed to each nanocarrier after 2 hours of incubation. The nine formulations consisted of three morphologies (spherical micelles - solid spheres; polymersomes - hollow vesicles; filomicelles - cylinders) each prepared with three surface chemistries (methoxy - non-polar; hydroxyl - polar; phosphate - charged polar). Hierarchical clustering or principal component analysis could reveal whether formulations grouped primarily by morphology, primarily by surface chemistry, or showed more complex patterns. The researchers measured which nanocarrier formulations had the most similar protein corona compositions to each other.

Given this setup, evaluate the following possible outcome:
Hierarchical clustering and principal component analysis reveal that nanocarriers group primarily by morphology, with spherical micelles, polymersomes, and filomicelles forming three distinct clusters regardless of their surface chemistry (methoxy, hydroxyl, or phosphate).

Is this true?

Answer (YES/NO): NO